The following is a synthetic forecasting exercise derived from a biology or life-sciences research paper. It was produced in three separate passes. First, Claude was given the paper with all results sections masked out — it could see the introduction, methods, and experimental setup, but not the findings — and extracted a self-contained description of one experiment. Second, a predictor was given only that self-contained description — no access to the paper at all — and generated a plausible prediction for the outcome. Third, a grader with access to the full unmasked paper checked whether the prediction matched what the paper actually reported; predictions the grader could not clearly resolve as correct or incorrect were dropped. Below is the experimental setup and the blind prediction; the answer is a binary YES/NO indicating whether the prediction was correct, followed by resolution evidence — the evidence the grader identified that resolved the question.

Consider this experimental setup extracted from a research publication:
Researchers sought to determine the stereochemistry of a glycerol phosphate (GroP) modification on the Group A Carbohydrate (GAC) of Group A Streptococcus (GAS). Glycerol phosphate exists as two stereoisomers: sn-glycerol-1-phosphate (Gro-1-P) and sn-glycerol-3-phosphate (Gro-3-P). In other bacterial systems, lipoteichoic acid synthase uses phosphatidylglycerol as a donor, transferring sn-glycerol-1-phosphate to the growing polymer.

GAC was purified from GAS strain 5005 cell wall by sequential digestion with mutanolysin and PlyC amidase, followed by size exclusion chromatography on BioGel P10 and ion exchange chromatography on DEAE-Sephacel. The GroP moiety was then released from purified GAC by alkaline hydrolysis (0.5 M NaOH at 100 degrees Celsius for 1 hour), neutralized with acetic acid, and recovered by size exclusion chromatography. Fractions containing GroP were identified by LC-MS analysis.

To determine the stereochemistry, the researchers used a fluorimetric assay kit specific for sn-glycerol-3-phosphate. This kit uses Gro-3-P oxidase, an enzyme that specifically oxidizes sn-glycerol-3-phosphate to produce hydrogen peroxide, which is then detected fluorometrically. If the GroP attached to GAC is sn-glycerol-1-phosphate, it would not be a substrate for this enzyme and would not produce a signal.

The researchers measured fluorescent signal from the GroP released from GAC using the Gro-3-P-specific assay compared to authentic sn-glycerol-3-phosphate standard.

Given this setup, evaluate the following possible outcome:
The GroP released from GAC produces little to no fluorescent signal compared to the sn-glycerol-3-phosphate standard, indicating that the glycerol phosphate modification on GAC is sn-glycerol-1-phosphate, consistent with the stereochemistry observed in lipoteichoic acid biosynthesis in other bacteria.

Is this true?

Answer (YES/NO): YES